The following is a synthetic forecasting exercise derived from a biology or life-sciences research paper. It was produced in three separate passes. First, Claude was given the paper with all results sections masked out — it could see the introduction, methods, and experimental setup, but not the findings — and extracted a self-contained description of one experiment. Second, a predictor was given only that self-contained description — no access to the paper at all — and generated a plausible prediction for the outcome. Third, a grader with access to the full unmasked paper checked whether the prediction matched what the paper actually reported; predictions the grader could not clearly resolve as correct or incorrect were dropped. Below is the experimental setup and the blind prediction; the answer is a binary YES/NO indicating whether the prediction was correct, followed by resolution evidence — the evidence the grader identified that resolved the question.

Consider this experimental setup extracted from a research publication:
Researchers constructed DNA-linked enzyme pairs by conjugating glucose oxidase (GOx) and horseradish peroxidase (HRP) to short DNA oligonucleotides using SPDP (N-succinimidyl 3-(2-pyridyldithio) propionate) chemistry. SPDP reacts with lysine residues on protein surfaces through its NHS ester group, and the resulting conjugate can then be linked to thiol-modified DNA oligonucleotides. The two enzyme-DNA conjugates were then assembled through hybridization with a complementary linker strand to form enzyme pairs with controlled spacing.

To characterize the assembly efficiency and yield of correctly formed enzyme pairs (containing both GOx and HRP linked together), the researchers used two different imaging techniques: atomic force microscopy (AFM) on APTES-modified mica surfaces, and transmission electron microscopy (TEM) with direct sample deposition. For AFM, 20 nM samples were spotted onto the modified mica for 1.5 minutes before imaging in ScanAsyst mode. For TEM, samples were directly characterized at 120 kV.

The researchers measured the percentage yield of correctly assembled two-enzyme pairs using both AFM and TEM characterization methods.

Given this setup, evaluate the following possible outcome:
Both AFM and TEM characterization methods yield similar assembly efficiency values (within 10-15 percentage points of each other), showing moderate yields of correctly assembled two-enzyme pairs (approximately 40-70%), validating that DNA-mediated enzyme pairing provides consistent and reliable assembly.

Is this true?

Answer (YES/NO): YES